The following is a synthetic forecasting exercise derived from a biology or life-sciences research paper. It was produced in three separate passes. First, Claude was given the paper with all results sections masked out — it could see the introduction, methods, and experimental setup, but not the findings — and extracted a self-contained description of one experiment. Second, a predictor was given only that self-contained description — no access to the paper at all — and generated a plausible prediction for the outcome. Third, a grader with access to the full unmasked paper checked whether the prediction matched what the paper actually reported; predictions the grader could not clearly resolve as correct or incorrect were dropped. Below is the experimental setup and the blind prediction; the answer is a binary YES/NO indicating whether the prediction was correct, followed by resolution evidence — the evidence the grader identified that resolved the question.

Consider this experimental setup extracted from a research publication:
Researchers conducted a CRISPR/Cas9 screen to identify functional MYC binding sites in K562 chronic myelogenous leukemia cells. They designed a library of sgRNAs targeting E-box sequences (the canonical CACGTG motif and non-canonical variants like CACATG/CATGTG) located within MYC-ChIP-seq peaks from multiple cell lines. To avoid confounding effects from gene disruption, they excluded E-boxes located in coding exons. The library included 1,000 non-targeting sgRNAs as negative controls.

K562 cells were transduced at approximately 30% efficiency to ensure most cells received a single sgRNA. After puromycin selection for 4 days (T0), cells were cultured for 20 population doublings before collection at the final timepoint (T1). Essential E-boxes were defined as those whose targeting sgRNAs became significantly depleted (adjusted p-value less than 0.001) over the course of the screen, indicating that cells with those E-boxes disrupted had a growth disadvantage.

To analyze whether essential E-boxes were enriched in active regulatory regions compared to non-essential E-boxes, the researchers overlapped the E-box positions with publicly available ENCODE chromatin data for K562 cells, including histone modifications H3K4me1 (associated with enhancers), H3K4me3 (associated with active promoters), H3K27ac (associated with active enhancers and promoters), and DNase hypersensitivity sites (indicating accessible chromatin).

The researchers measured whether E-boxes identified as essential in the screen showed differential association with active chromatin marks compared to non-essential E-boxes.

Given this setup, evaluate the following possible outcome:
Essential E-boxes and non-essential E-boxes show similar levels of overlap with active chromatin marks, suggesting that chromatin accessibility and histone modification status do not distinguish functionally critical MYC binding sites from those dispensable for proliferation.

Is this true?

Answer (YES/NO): NO